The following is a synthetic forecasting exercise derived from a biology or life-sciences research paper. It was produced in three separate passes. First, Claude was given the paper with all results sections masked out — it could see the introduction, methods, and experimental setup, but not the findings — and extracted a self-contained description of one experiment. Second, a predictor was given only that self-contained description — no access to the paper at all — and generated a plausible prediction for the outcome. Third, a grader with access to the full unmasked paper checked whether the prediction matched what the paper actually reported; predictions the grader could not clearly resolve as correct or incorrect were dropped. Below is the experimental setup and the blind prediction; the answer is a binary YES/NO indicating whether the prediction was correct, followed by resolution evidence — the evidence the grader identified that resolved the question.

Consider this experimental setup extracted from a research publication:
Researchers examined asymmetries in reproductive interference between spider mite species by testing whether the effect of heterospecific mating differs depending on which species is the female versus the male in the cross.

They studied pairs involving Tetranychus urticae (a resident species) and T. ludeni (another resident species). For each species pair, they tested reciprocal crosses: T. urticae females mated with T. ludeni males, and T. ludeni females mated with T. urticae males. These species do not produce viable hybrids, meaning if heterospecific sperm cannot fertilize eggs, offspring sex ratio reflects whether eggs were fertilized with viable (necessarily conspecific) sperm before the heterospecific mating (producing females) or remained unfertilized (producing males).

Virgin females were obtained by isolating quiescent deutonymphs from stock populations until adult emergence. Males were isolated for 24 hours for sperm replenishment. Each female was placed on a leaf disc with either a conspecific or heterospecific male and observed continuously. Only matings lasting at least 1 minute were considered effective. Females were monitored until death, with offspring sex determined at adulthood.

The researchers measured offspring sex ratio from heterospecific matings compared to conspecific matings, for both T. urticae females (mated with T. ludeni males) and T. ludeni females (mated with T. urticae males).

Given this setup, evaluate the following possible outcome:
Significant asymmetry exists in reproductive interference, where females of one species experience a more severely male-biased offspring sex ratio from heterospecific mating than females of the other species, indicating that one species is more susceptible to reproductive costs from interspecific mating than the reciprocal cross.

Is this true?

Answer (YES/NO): NO